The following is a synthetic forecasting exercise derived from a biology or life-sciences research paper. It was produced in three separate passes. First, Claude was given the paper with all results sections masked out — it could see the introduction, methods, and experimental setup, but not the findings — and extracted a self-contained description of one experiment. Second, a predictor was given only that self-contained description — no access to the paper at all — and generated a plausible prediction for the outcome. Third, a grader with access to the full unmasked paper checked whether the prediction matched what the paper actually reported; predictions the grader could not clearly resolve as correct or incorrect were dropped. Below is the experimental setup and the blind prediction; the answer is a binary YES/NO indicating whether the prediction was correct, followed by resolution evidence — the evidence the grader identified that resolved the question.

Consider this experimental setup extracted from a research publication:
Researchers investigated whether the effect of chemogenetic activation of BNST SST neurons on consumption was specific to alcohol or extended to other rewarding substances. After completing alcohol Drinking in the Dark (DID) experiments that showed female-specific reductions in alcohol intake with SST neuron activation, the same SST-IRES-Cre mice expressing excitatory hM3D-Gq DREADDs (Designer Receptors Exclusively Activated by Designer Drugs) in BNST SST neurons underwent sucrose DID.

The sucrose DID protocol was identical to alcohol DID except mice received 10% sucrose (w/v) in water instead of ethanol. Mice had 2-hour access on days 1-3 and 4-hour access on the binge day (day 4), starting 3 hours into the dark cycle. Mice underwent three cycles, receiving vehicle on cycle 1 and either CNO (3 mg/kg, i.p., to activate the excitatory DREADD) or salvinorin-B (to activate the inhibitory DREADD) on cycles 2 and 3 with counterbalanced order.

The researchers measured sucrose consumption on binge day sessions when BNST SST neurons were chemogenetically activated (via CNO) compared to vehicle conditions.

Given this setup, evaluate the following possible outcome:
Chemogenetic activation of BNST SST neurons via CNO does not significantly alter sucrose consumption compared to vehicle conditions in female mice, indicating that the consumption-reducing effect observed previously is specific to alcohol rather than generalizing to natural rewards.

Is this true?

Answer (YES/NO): YES